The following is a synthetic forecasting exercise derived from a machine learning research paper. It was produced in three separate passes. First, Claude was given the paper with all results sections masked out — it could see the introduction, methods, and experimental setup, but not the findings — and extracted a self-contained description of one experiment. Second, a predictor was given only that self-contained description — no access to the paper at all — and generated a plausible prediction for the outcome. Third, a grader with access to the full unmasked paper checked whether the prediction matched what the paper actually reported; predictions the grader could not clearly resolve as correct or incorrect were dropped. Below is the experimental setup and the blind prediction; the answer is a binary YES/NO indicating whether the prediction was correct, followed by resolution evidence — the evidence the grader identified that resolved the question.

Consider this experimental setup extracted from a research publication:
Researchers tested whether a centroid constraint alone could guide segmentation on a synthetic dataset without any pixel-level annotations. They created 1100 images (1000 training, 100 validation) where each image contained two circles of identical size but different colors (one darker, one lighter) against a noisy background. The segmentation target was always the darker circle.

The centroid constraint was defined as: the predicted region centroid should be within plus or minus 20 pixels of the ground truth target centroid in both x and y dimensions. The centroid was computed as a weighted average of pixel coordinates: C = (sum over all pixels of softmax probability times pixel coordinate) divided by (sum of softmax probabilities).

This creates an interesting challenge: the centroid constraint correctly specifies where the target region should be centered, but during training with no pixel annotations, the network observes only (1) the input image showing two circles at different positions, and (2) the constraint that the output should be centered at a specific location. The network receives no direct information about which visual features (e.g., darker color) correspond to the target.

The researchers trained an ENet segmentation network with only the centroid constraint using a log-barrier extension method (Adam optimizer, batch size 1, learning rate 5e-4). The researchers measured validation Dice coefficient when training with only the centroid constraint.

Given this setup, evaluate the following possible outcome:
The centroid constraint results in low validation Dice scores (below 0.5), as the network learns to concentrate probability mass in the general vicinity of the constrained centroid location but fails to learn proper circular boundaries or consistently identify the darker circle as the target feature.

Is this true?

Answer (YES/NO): YES